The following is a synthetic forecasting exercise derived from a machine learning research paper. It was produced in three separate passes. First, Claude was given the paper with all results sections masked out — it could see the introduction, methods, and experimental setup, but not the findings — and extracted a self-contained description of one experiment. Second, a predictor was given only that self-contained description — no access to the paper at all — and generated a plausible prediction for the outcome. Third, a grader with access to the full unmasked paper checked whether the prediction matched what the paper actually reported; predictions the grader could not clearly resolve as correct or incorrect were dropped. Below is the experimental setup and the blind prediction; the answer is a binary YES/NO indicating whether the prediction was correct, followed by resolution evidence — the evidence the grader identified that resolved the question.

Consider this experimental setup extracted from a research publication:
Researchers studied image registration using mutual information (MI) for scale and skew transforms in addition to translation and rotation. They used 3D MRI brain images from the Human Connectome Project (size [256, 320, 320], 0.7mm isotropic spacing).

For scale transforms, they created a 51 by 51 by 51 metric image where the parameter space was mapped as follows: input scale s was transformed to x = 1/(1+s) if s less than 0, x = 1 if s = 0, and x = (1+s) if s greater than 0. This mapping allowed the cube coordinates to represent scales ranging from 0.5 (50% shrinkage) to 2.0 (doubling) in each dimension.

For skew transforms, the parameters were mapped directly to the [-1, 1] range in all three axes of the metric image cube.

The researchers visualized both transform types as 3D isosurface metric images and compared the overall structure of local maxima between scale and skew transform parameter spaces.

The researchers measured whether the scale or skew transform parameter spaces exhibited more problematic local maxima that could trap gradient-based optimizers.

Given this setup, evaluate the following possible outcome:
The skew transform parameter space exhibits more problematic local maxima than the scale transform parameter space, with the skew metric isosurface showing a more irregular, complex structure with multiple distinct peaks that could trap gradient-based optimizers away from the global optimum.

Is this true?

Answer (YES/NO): NO